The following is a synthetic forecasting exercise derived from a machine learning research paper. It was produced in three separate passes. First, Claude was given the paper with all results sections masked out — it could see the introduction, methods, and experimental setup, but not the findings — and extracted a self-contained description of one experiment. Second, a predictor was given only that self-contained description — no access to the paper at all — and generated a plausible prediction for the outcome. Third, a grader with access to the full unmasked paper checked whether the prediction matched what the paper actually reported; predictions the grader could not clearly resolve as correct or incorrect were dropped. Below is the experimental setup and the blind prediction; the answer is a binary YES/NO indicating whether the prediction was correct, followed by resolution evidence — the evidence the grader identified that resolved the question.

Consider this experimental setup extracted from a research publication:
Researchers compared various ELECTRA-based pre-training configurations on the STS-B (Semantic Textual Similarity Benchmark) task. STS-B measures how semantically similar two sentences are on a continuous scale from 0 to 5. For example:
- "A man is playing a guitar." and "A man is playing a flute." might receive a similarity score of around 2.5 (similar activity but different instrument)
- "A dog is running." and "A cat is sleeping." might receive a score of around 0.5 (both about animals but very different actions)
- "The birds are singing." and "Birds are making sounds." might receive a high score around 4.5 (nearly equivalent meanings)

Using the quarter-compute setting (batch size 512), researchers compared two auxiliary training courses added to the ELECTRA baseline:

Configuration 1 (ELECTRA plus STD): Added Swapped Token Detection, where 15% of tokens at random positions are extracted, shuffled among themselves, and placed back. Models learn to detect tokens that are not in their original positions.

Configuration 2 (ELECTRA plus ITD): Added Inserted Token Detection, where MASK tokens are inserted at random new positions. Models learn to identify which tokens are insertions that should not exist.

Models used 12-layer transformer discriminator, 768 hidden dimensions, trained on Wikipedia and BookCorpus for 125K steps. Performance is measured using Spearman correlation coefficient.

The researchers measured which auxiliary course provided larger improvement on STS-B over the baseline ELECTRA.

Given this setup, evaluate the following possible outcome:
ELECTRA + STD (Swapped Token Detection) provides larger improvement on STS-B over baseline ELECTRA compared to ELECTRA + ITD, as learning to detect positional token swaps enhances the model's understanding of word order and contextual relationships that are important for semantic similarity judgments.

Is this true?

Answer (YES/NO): YES